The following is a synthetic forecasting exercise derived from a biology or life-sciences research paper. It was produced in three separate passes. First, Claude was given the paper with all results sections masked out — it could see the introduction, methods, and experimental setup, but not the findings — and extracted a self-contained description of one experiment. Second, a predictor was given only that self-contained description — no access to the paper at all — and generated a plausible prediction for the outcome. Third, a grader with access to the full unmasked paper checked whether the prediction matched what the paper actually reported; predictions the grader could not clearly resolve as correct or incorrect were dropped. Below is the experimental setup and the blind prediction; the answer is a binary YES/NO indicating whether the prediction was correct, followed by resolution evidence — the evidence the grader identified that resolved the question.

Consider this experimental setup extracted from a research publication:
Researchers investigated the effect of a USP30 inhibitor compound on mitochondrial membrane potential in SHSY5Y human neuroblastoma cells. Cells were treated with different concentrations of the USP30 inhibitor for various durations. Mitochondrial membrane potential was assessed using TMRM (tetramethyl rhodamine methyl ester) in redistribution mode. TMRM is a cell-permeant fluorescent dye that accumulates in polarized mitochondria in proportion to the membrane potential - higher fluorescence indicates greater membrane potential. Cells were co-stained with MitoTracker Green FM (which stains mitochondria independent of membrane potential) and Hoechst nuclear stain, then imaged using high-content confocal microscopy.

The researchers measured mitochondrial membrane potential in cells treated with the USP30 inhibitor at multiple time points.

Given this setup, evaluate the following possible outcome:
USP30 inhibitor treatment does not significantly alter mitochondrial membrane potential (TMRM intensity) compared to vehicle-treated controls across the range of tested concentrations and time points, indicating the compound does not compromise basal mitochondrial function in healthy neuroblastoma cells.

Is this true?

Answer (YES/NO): NO